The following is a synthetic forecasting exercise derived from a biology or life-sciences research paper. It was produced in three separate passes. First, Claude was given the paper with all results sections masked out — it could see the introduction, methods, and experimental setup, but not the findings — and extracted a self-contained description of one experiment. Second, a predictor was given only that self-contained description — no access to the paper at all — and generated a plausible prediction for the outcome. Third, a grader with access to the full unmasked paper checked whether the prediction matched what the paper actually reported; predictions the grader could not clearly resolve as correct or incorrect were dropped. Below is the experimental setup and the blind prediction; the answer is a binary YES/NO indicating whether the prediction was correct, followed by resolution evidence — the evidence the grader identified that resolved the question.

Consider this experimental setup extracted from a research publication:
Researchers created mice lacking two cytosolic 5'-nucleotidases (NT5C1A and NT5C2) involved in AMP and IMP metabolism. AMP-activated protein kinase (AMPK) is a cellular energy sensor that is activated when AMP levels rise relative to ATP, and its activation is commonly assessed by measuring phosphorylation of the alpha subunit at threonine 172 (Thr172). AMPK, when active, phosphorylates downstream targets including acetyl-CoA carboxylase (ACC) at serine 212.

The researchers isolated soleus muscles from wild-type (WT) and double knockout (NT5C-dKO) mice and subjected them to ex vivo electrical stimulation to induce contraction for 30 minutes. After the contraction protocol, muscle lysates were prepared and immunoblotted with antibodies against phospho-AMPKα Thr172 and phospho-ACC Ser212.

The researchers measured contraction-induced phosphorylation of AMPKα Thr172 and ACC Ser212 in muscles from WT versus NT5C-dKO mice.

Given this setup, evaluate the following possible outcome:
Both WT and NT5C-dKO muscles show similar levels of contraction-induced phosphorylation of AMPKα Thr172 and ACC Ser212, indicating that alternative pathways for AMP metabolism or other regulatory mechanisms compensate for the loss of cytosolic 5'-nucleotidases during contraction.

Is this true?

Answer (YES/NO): YES